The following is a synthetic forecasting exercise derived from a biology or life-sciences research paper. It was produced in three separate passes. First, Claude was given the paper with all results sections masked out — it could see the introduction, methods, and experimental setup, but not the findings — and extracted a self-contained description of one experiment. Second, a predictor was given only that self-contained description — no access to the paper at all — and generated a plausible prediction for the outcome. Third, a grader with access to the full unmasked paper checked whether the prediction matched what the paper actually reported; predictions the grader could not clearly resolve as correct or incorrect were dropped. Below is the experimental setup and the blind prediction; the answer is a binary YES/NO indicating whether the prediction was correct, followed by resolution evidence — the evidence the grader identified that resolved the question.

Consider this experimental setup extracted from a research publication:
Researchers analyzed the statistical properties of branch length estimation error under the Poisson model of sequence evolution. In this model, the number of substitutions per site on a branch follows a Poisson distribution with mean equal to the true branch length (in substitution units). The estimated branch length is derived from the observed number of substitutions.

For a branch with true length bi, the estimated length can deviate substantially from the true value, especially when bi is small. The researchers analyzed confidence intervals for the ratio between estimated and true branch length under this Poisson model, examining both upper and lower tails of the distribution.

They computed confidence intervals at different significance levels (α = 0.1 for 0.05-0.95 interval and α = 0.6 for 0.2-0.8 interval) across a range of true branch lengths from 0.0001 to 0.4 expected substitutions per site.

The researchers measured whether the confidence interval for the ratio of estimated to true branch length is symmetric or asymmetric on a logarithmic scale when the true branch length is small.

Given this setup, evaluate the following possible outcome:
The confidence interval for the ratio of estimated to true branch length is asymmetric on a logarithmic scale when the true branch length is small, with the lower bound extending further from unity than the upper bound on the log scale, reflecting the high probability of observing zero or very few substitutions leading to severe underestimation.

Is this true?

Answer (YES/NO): YES